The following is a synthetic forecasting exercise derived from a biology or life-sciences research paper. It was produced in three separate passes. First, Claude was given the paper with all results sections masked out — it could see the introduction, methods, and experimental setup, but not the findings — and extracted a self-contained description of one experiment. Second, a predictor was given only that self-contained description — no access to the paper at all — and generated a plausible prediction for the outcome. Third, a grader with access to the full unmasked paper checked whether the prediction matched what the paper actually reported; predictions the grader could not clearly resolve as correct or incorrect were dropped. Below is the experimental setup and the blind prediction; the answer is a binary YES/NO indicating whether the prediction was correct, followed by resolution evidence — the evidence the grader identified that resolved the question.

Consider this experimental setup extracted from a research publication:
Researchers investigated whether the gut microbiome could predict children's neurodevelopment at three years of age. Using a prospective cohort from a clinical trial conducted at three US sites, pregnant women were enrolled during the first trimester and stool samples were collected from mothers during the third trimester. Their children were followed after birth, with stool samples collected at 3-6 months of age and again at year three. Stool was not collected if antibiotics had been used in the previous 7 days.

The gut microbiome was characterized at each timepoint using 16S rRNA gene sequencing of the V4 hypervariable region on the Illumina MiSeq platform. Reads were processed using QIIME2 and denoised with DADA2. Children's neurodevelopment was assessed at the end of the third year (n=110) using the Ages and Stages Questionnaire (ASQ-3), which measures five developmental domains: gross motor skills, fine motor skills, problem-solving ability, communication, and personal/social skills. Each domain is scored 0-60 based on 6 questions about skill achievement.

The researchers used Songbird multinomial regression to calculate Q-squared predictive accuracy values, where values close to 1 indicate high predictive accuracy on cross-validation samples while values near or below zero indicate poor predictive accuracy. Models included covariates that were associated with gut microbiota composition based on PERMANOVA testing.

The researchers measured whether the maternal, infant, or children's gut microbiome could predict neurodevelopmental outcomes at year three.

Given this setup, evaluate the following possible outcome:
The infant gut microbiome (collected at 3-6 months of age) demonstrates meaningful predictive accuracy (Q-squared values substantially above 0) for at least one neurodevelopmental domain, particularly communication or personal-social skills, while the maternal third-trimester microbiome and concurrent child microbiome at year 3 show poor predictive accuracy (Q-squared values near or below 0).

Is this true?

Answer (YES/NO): NO